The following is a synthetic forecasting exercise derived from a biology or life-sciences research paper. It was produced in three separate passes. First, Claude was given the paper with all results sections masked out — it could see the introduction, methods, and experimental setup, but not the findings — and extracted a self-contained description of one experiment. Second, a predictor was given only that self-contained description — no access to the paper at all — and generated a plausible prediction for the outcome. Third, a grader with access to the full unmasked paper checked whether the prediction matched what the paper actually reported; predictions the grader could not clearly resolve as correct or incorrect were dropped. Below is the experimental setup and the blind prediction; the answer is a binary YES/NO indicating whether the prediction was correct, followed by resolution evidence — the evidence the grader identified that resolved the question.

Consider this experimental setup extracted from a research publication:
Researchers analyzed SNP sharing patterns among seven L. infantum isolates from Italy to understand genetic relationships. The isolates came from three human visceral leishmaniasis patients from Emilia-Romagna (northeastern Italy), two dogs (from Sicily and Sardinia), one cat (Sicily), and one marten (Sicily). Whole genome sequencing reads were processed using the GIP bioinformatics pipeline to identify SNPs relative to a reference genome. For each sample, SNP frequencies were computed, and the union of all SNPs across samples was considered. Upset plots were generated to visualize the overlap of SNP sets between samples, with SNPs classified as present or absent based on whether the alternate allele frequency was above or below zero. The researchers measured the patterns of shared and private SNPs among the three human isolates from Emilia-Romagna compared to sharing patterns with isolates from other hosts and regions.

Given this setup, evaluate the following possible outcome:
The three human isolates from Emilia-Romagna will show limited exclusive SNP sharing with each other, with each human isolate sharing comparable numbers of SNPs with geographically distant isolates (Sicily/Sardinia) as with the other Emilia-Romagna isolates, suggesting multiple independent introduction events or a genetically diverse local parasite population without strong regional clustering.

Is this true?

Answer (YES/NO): NO